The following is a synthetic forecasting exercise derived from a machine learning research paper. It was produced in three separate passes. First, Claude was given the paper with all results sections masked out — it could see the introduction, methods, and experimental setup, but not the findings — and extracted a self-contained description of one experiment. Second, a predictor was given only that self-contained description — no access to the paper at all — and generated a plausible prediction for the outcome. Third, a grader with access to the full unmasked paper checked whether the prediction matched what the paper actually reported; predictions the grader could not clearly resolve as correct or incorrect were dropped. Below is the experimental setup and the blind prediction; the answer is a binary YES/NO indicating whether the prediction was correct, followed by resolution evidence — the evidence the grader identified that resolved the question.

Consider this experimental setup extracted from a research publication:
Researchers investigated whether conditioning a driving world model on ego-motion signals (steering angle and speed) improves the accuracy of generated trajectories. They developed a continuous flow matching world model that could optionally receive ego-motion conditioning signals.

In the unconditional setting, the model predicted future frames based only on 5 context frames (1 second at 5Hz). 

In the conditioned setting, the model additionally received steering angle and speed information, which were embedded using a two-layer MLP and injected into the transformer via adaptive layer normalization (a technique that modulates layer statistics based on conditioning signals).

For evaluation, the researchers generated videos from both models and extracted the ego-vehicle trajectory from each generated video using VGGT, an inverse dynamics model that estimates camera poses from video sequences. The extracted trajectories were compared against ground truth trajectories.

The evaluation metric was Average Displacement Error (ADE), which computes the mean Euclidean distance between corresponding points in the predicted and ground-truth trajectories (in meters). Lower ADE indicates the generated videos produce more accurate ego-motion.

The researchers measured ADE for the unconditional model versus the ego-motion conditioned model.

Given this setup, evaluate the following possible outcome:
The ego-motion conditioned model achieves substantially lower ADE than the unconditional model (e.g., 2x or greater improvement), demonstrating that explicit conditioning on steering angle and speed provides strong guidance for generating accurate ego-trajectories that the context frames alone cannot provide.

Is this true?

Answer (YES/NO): YES